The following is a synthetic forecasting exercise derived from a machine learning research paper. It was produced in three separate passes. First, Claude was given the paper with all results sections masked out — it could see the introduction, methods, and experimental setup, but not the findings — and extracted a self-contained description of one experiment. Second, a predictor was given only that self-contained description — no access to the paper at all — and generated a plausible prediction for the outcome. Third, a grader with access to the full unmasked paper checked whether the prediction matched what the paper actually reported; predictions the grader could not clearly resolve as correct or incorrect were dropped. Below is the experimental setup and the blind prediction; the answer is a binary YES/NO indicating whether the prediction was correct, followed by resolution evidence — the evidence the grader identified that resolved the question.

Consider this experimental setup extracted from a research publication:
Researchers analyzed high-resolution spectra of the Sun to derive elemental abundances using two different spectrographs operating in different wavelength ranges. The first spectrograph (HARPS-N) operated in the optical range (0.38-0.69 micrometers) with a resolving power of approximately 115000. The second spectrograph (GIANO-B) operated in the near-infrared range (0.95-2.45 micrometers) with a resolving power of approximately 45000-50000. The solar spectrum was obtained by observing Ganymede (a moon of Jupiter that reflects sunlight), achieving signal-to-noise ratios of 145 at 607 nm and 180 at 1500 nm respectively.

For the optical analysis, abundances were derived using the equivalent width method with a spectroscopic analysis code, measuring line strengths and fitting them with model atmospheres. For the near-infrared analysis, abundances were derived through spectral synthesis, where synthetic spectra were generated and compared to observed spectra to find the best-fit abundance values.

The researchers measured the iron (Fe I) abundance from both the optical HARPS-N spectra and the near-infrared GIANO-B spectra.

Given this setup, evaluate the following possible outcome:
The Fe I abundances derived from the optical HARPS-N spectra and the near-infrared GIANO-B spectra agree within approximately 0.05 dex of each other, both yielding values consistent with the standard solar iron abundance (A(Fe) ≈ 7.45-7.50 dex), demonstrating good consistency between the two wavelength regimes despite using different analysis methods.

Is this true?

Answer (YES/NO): YES